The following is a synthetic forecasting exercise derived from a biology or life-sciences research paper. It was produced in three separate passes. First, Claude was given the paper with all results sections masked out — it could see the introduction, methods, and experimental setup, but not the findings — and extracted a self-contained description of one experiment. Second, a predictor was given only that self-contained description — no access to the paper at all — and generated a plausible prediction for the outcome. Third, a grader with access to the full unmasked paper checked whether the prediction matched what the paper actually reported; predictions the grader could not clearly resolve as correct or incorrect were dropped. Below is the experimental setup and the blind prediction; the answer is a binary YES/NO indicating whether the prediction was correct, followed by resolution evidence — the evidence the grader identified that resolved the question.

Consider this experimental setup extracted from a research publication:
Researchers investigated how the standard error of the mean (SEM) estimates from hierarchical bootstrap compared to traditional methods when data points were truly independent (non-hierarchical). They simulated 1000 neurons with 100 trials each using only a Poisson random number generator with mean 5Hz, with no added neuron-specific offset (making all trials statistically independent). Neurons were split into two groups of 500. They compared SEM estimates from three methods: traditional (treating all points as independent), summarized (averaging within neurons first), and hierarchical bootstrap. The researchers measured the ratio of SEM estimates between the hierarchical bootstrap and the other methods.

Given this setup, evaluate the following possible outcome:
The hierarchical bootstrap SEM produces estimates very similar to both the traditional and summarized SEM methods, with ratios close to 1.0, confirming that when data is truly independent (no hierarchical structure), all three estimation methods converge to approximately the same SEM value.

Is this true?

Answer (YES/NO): NO